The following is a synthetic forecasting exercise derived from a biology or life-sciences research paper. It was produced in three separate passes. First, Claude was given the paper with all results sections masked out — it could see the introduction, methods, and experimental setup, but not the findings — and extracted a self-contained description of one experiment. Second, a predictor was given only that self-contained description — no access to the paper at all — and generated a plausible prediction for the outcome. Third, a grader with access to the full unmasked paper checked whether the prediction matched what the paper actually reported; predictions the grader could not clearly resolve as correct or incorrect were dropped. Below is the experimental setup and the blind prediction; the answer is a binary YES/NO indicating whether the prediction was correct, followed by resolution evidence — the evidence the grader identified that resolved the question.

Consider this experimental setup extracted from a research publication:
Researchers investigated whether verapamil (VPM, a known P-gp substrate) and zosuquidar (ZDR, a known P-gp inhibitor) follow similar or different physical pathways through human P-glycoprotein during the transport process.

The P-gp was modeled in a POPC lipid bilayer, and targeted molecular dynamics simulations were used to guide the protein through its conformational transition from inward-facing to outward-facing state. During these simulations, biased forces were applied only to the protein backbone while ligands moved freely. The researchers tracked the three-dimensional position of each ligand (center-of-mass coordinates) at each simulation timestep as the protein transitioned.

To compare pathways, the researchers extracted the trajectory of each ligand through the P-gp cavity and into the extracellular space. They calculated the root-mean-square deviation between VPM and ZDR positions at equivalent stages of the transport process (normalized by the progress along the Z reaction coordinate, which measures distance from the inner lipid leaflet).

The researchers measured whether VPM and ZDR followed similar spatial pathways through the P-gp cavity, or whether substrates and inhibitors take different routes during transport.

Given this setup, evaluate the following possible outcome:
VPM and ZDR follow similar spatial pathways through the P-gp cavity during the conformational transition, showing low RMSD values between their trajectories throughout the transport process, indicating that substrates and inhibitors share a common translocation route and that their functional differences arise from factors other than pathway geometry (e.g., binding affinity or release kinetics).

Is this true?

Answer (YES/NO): YES